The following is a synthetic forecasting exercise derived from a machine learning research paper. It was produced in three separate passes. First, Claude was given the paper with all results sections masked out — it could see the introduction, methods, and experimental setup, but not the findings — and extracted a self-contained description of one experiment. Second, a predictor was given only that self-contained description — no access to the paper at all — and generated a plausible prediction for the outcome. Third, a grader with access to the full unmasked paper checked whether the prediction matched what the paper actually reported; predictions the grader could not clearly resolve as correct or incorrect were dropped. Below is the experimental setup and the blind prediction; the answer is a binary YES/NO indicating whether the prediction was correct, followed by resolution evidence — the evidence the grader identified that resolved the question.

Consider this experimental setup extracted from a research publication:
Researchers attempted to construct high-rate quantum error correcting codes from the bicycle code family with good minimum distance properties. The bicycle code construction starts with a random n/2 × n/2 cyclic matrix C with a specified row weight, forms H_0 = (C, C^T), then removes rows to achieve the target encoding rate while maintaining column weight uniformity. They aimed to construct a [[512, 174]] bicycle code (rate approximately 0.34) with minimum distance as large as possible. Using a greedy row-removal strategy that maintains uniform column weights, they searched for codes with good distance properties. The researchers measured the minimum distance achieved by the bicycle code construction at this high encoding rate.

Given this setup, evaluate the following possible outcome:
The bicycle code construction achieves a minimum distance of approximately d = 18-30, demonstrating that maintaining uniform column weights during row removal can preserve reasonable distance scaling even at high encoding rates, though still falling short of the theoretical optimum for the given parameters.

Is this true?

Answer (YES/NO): NO